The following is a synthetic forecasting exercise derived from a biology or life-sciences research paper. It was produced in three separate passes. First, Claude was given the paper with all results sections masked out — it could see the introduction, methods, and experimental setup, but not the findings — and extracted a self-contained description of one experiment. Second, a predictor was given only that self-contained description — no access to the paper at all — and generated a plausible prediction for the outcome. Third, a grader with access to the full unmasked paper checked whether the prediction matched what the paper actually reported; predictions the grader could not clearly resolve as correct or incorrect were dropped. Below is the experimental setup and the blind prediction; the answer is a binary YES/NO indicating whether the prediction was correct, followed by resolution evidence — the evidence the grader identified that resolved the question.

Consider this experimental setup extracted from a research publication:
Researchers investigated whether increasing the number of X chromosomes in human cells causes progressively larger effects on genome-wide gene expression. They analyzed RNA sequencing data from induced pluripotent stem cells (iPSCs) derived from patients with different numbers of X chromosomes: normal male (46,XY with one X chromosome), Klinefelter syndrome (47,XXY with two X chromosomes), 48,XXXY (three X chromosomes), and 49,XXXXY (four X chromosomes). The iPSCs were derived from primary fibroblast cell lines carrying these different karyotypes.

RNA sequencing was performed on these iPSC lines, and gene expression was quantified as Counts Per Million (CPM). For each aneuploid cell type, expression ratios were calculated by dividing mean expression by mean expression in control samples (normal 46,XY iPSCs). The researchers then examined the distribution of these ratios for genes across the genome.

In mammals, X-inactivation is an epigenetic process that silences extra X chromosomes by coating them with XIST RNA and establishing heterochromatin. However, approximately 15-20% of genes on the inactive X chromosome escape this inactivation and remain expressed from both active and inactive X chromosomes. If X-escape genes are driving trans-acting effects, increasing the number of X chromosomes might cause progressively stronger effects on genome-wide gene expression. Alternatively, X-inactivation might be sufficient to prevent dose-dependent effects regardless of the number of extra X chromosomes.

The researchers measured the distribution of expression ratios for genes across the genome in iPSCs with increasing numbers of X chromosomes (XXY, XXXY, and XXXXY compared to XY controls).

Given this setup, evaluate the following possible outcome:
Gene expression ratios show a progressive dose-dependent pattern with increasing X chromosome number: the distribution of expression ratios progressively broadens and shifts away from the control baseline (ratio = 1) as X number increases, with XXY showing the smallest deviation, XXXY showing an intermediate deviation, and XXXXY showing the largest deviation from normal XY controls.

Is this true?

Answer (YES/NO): NO